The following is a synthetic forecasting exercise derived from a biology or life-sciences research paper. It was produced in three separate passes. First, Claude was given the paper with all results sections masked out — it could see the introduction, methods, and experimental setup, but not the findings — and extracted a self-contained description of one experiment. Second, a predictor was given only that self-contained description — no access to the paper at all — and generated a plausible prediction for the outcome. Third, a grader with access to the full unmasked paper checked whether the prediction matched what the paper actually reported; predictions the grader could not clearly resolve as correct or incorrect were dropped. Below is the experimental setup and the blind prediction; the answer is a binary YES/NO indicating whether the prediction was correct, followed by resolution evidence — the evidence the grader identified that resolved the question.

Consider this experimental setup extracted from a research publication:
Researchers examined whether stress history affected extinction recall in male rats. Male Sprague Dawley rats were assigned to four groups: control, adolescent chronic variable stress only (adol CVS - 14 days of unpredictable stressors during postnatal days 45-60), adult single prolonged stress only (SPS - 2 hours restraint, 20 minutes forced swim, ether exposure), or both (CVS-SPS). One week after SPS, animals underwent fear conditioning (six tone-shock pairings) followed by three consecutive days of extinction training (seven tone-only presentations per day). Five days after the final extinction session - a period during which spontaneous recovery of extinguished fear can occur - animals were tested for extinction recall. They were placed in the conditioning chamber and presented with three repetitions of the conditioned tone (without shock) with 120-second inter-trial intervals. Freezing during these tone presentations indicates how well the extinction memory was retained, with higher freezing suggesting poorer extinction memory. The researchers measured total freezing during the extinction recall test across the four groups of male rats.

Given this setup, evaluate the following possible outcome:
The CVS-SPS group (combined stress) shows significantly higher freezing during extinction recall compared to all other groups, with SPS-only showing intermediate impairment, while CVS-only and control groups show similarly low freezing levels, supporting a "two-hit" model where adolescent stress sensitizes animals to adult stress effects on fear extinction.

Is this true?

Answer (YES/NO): NO